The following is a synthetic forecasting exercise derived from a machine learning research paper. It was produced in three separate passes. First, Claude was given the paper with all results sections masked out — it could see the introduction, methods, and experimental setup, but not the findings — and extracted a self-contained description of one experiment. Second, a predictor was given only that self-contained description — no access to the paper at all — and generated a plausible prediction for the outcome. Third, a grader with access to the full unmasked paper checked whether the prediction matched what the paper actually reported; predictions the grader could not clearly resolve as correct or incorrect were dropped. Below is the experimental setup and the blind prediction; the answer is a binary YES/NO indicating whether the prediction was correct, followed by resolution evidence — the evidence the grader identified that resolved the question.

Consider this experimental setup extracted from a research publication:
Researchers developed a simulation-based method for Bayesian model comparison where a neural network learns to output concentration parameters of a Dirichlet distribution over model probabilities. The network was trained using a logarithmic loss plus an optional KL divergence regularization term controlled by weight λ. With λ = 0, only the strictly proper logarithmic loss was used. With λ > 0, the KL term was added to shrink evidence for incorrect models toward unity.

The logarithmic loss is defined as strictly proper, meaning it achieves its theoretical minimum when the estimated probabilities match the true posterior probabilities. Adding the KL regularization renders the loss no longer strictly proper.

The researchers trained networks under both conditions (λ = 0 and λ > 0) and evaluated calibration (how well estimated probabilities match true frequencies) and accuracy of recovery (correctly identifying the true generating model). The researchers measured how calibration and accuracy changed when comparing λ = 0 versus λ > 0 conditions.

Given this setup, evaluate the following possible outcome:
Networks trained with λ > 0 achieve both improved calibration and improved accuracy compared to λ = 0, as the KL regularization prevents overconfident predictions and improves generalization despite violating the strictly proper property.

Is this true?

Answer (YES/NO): NO